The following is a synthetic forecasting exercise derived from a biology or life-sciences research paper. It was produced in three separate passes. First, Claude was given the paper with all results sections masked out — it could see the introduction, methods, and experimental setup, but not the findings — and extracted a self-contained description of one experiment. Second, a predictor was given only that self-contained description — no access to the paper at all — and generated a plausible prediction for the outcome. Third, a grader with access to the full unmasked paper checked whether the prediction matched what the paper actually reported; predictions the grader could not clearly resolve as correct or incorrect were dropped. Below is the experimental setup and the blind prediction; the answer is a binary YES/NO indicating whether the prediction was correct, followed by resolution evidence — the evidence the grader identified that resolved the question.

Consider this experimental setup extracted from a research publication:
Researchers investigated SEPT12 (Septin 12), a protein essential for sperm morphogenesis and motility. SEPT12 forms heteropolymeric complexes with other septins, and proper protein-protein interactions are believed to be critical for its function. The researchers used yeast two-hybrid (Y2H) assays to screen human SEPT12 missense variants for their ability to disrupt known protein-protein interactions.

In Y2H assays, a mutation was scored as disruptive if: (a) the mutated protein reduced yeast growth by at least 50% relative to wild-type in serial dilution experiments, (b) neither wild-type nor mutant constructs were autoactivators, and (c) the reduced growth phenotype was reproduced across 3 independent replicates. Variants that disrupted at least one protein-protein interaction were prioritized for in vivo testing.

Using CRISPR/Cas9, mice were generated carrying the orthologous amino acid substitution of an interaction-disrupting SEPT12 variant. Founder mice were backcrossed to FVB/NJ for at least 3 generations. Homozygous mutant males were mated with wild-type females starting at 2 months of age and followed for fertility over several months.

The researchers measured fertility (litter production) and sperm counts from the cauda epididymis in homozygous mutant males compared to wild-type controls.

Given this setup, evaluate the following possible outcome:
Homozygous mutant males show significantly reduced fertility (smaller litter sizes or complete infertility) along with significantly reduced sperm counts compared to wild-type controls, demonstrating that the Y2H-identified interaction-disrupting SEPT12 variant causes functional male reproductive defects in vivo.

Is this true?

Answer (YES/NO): NO